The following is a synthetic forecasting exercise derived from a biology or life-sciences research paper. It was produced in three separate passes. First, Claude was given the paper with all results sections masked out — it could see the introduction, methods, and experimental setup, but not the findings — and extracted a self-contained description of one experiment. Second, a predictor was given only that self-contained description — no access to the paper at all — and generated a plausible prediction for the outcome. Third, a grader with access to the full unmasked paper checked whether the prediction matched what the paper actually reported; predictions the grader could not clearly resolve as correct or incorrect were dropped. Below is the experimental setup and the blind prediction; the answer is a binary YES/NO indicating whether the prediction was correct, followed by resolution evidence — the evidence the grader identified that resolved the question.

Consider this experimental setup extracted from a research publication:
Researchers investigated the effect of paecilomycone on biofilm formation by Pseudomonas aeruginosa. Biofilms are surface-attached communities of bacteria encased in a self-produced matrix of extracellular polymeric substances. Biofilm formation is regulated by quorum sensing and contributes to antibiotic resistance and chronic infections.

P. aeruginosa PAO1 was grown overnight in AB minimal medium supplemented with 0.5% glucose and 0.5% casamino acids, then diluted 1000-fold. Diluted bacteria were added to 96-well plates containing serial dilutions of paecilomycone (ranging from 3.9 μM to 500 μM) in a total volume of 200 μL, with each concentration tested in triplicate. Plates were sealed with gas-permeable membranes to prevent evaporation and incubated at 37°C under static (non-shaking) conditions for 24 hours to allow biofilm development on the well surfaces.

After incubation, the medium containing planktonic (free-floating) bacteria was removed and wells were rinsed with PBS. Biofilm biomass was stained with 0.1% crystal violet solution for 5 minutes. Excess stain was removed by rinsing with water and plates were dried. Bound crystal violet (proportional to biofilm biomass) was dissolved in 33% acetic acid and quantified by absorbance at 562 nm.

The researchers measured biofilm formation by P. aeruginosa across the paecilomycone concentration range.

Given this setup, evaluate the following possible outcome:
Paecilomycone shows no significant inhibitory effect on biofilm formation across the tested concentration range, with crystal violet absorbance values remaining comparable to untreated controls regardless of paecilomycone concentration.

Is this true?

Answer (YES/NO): NO